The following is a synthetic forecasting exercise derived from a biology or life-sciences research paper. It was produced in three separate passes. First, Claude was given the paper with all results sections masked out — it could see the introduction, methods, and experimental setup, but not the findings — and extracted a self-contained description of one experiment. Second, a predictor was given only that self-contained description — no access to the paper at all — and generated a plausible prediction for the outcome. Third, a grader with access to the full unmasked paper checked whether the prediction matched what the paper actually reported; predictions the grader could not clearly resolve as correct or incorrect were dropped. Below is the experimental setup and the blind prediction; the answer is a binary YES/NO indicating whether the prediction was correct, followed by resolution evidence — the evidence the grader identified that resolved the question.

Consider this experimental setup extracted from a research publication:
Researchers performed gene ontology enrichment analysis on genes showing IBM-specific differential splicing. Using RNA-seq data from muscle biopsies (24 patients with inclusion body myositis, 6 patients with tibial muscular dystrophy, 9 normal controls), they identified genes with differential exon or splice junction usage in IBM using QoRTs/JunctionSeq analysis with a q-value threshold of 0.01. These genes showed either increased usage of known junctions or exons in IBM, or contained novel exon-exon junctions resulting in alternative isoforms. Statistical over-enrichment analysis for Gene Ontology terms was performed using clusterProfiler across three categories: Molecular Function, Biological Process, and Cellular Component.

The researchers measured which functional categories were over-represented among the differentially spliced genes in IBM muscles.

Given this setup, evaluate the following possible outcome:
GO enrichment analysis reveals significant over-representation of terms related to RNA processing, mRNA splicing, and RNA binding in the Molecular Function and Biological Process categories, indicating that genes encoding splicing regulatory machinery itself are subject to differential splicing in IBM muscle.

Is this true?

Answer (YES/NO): NO